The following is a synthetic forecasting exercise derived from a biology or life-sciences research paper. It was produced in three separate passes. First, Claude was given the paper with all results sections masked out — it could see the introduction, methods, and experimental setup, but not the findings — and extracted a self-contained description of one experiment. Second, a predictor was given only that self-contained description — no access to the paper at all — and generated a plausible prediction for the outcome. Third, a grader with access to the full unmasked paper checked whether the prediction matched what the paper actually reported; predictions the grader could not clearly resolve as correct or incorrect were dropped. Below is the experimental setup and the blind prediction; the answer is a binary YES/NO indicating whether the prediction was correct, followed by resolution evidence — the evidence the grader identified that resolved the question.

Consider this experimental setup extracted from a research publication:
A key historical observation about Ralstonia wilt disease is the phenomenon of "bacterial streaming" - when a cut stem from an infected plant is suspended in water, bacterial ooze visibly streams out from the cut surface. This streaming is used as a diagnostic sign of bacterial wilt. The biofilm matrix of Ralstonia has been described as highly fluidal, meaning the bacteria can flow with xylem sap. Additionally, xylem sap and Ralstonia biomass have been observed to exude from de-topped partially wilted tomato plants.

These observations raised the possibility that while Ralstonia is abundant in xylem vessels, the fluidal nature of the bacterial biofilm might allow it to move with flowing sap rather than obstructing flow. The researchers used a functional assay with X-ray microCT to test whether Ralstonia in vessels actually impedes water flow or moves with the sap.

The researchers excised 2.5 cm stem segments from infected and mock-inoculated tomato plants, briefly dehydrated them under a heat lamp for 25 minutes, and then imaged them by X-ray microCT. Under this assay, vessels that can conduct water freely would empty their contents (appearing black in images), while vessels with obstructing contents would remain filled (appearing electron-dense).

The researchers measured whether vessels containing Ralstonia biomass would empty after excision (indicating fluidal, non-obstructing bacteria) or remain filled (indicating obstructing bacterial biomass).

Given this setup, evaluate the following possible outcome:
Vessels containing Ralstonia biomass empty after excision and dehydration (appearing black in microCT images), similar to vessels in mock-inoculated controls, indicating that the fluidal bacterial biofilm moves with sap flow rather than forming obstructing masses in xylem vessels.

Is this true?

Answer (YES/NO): NO